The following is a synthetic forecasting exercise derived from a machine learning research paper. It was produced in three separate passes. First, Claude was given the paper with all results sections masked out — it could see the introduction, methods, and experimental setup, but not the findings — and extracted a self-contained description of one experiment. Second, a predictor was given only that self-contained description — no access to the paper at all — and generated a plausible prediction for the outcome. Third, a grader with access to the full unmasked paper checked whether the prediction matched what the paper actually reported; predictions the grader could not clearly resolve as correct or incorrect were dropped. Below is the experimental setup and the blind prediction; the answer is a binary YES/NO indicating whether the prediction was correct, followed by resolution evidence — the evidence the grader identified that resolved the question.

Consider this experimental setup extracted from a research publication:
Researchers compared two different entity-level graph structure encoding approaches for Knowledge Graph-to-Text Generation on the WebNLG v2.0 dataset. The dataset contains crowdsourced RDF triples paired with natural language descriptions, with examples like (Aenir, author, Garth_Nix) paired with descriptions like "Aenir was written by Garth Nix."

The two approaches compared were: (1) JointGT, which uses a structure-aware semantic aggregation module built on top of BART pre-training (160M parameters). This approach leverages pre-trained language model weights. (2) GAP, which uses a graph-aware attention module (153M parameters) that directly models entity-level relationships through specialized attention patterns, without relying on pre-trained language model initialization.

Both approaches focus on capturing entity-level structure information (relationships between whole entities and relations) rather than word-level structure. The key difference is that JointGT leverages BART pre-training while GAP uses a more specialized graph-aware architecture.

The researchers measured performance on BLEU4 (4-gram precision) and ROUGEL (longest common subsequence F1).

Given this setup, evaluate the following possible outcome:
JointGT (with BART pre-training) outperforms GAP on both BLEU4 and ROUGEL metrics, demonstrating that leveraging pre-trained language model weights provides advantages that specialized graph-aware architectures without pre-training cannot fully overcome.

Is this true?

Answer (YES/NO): NO